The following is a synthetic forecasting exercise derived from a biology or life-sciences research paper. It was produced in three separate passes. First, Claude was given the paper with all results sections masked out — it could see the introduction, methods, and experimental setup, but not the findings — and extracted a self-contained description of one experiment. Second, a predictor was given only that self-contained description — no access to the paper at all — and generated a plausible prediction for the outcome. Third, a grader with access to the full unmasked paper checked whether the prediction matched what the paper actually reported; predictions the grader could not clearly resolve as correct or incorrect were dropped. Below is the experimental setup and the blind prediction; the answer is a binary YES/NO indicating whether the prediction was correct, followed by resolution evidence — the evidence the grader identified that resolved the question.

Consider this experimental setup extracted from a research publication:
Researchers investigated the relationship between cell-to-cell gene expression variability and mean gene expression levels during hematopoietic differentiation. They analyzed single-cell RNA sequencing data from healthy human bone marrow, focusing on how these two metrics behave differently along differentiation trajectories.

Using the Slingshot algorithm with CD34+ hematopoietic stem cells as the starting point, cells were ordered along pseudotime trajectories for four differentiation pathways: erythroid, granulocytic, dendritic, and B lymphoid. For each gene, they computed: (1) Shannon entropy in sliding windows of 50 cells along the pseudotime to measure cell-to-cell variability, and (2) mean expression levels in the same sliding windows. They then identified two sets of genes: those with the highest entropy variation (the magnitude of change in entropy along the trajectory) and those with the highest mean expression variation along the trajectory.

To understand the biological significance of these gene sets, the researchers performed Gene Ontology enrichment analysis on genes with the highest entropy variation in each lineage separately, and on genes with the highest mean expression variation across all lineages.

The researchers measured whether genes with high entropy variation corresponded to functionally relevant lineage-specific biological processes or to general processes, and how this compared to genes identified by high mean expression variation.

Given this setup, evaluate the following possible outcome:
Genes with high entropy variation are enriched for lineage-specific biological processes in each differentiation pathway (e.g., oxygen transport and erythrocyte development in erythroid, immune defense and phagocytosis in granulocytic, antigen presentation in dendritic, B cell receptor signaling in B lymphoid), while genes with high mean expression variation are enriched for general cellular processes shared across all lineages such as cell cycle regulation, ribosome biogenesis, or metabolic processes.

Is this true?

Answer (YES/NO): NO